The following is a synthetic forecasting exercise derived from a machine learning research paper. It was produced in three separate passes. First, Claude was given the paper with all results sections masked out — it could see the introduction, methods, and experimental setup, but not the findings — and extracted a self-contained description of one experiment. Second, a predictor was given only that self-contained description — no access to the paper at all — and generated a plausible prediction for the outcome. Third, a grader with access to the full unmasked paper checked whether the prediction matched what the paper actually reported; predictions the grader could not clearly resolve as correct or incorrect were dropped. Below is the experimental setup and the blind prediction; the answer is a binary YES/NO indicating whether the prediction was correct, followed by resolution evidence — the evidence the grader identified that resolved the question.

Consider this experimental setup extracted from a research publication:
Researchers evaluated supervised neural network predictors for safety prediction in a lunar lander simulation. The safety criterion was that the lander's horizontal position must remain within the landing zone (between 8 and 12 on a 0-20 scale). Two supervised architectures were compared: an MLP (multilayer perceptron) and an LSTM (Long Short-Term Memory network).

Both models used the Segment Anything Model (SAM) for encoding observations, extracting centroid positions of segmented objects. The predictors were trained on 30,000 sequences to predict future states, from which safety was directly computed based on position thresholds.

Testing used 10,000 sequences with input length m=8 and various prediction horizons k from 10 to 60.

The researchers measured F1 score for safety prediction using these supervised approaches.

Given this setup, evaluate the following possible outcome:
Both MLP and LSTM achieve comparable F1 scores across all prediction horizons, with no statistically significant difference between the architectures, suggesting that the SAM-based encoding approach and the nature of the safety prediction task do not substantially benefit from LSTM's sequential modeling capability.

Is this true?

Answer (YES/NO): YES